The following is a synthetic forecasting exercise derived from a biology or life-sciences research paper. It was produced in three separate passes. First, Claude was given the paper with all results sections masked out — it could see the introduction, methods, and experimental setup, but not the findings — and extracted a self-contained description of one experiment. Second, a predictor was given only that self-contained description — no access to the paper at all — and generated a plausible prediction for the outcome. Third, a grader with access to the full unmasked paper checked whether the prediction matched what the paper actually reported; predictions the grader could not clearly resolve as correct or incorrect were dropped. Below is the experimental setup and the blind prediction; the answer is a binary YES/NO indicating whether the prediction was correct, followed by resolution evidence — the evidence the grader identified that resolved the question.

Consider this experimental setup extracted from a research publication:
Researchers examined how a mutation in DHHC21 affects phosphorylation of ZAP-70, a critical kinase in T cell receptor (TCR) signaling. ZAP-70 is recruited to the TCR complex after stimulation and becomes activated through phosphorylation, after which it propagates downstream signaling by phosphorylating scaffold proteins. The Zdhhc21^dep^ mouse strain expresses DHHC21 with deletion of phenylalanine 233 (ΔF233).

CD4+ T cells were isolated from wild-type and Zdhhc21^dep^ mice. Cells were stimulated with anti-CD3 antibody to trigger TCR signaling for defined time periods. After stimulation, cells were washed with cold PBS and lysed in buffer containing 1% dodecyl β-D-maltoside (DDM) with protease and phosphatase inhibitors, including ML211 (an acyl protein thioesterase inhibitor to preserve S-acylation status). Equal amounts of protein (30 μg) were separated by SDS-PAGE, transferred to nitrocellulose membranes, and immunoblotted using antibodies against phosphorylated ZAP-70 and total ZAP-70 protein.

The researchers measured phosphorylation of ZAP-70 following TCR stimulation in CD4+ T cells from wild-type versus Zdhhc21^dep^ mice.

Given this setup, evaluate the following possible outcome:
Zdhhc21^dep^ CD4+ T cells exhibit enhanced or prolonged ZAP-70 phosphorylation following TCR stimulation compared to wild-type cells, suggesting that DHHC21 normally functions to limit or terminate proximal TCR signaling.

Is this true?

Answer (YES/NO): NO